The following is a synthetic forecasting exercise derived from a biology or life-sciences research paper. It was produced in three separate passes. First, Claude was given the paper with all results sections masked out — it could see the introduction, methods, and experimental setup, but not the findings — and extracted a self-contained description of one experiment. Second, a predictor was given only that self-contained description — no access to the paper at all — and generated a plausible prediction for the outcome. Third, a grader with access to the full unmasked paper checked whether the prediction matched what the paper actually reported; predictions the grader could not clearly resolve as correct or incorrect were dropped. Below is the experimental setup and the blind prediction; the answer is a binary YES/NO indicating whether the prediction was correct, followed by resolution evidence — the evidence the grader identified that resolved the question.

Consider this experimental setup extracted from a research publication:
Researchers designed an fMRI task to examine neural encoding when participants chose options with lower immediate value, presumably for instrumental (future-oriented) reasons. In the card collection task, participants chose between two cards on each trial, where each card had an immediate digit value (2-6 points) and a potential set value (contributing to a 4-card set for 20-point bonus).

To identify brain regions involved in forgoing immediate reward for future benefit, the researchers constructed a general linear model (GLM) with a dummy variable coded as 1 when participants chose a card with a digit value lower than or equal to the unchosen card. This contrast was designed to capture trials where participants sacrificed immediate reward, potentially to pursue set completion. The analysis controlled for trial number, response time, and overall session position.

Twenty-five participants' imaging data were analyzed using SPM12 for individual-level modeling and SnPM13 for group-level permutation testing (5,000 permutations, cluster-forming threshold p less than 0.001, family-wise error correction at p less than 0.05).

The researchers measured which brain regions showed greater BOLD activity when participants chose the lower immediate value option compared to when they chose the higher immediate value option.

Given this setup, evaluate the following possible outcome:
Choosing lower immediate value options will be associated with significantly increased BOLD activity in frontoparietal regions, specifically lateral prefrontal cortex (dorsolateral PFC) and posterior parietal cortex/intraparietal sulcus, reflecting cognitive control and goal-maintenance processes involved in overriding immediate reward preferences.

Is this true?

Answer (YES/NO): NO